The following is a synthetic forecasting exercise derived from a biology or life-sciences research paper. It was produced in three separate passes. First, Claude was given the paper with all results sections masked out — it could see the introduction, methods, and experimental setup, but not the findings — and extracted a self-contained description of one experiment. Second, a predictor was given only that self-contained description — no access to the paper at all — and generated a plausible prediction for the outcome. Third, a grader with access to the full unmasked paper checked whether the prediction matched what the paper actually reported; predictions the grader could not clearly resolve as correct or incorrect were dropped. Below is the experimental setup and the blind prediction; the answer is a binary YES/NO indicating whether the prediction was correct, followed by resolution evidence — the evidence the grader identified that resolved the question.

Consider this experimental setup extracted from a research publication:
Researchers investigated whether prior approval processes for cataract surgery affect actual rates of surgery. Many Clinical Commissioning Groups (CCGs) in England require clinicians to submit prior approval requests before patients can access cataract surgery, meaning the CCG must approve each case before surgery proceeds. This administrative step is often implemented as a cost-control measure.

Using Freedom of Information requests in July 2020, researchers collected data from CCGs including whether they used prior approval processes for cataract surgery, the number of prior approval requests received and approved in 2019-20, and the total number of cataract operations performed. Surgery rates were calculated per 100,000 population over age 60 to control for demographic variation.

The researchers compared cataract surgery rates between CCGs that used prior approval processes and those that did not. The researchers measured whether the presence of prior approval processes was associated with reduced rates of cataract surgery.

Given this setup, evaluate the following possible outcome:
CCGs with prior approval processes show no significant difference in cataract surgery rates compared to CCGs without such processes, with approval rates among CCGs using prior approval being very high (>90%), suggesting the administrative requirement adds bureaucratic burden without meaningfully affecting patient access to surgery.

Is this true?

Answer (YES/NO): YES